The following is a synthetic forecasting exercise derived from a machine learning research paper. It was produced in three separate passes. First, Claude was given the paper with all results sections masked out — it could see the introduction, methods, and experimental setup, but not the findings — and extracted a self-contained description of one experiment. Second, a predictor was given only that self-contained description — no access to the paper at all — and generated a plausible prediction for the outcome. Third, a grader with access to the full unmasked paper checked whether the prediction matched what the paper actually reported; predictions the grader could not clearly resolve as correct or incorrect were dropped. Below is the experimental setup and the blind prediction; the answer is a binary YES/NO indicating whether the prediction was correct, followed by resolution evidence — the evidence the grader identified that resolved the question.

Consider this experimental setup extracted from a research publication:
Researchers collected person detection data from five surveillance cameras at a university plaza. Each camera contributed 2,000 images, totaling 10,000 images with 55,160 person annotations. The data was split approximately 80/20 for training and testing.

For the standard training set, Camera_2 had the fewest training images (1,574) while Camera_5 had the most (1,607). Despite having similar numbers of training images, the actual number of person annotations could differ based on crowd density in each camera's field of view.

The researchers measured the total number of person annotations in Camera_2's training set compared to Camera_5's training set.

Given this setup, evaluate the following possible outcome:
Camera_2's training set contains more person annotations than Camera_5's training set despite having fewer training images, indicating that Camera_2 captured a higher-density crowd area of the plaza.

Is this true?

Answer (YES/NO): NO